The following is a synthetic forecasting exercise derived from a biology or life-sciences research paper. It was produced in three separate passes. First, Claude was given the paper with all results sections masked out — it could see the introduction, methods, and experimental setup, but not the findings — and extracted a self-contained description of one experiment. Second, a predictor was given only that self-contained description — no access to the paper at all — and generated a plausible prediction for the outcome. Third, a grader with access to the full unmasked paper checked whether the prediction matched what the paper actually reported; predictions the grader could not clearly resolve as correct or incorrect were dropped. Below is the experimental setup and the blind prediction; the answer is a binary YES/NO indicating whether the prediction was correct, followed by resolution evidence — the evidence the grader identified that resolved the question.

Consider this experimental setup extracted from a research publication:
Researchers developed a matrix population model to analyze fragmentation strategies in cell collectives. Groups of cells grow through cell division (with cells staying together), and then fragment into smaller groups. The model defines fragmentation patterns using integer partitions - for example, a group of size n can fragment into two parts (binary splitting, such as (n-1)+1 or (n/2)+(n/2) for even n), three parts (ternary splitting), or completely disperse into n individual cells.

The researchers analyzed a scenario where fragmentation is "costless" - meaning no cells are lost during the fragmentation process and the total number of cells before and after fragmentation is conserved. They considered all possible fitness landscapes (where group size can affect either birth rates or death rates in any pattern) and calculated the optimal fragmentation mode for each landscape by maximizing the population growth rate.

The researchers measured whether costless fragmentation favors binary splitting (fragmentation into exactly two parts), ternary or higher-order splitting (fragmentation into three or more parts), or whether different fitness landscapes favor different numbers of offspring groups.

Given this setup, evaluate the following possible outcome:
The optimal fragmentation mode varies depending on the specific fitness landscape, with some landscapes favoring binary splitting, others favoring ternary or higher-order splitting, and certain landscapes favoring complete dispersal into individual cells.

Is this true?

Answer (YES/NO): NO